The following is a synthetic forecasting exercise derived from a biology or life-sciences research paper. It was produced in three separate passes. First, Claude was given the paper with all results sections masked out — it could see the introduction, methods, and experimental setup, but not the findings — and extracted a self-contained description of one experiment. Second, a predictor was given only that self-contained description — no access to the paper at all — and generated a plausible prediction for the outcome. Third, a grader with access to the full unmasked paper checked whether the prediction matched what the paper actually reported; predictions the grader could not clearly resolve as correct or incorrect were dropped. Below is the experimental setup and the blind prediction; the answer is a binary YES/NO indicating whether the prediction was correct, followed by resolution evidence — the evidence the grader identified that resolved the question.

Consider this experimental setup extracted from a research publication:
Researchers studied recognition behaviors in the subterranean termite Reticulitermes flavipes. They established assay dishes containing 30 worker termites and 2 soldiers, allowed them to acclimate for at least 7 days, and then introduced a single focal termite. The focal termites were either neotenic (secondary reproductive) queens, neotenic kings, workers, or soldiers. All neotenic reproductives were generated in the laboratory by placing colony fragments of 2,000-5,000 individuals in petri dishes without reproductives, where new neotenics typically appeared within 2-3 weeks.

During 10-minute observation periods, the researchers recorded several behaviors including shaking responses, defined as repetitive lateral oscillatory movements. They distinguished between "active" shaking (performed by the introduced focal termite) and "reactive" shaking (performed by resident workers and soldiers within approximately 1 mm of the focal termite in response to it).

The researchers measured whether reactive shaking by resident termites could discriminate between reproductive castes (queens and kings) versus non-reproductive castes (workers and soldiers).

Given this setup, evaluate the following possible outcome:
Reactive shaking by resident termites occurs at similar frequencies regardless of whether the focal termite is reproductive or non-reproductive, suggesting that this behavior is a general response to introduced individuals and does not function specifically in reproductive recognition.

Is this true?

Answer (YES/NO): NO